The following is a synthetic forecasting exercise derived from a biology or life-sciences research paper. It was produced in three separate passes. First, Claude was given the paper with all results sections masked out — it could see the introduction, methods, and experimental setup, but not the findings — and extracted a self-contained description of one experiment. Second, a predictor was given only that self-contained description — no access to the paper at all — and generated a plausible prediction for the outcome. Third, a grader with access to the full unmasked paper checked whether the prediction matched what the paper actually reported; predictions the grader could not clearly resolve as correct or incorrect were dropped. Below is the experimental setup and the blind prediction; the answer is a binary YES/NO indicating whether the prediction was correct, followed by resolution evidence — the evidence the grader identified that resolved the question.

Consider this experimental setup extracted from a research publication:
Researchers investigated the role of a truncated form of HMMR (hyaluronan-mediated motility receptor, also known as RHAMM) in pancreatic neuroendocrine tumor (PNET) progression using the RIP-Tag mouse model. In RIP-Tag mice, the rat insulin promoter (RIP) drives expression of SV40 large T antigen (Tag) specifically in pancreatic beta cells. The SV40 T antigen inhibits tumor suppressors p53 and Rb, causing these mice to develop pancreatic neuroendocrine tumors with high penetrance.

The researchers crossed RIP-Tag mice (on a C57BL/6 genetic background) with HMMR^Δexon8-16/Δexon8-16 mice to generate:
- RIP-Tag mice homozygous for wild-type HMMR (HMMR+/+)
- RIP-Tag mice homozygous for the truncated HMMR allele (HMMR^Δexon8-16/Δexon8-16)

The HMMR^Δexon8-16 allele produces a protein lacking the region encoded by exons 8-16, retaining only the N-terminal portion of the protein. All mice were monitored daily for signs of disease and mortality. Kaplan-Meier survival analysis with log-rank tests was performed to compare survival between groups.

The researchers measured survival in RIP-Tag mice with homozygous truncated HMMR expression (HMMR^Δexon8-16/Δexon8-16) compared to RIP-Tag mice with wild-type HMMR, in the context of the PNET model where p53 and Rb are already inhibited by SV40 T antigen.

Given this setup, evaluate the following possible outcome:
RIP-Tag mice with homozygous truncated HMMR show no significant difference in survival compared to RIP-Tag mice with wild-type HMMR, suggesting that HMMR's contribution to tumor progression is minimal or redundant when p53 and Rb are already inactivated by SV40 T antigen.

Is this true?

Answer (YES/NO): NO